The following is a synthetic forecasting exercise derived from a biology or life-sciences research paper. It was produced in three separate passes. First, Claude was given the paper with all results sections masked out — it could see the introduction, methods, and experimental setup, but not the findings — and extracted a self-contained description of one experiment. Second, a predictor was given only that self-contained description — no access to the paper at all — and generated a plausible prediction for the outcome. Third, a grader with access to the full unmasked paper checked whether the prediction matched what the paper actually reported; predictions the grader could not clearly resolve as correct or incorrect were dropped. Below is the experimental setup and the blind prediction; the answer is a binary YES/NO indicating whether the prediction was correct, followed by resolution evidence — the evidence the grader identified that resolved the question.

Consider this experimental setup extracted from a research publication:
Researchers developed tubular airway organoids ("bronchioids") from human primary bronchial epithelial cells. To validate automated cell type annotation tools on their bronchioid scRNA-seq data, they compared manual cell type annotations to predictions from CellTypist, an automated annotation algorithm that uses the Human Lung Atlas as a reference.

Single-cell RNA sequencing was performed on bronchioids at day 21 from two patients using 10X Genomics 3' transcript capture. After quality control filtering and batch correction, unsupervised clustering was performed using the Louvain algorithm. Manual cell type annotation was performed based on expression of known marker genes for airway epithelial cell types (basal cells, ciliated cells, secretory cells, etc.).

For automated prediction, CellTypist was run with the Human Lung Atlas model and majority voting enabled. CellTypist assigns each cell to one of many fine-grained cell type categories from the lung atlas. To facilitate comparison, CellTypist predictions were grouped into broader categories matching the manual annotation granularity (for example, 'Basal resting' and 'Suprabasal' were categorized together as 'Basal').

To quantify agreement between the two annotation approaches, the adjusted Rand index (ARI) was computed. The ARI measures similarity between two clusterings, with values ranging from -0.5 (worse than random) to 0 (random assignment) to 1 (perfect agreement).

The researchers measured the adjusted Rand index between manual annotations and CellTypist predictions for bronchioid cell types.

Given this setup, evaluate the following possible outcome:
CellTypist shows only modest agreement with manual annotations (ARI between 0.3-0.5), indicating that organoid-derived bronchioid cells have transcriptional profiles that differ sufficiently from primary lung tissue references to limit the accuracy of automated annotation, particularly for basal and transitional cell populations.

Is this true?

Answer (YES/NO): NO